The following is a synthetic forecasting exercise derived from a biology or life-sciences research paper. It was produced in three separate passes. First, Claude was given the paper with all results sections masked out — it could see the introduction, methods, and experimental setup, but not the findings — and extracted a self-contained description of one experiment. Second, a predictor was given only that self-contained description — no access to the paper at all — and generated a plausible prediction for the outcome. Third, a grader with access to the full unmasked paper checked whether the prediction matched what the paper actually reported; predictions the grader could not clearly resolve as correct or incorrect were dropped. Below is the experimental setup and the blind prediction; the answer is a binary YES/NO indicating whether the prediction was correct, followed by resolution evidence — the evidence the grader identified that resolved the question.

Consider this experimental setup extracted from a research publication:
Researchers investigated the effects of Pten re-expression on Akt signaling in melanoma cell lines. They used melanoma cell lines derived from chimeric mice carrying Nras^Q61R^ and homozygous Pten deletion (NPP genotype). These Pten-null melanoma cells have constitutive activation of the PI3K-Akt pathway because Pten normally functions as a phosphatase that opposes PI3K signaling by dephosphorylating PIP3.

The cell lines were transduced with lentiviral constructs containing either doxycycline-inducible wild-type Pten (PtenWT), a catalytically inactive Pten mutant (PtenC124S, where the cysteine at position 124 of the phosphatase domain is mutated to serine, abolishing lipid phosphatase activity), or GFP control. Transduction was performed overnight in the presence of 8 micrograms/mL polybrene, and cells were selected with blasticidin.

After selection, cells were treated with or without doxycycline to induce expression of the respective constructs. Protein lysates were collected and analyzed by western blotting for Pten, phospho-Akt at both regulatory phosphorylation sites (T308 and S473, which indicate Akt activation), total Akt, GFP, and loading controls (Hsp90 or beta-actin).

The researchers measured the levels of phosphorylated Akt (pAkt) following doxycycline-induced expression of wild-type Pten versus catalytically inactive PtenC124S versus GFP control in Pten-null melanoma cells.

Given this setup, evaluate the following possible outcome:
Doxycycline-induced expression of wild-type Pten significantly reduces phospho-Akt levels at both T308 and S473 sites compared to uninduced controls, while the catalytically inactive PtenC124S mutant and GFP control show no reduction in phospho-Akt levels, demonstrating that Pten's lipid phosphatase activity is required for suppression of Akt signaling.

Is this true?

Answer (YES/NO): YES